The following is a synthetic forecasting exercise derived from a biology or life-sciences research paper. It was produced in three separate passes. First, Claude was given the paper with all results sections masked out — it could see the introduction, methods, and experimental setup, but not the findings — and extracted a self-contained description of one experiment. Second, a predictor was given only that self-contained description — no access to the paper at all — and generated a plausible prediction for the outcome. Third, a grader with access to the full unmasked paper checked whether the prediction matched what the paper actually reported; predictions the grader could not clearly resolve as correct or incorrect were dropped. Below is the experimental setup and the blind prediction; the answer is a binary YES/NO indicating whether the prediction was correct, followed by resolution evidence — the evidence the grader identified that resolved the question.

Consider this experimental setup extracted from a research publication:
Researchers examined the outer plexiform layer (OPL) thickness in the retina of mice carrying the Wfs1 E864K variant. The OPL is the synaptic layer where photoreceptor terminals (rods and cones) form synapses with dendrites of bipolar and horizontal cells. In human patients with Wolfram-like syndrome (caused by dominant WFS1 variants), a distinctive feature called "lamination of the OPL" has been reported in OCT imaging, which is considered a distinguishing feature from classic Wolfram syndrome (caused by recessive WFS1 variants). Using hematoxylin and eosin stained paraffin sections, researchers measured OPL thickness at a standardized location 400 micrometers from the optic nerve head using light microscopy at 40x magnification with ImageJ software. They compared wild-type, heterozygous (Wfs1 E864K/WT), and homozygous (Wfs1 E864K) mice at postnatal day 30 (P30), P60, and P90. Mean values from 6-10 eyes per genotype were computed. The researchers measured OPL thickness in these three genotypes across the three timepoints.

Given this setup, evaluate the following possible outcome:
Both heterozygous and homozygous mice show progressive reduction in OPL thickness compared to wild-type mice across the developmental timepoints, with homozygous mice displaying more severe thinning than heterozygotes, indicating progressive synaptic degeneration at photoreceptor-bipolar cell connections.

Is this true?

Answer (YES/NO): NO